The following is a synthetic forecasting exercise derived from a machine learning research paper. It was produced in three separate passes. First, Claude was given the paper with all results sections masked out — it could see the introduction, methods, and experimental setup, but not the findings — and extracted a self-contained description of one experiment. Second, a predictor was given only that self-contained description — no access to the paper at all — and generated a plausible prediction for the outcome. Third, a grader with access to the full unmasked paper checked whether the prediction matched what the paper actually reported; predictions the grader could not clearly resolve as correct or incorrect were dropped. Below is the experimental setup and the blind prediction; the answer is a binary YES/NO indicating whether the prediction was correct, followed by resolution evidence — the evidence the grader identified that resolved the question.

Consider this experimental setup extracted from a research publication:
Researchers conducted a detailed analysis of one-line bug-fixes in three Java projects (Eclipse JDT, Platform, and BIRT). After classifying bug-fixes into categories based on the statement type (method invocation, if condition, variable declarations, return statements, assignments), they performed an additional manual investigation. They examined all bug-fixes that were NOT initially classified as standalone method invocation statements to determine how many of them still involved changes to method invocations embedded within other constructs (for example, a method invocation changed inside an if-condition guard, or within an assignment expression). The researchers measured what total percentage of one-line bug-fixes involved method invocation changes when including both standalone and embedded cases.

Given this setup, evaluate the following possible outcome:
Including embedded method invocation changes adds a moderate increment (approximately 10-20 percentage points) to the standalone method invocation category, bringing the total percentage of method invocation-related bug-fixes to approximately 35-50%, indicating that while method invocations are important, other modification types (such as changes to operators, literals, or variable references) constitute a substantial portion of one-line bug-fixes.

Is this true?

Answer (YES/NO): NO